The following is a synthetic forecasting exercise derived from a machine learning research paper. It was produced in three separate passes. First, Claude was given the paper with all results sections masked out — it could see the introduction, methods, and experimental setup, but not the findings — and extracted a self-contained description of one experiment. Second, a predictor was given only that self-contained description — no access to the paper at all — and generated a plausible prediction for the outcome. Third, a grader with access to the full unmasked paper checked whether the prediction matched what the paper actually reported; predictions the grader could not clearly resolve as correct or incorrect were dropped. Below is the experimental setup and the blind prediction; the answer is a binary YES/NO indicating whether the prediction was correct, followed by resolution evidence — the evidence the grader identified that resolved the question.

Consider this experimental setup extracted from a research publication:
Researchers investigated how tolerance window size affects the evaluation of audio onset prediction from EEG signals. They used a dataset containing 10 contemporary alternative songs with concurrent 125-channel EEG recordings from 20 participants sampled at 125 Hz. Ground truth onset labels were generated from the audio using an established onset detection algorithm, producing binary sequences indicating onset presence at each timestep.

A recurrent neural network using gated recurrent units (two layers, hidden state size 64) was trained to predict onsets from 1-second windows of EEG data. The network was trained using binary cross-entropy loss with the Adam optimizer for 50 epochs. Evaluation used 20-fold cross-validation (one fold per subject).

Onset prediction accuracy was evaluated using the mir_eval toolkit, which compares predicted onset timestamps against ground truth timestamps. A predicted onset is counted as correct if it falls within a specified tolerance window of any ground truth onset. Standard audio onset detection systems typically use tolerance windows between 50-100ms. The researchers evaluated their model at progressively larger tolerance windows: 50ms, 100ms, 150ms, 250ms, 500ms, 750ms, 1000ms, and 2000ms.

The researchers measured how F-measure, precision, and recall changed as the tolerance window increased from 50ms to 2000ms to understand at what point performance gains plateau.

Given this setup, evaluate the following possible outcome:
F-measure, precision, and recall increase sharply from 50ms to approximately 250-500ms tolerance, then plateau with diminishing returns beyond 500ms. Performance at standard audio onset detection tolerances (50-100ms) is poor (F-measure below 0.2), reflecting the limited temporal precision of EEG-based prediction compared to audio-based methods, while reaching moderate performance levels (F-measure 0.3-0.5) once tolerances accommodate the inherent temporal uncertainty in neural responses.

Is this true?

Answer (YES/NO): NO